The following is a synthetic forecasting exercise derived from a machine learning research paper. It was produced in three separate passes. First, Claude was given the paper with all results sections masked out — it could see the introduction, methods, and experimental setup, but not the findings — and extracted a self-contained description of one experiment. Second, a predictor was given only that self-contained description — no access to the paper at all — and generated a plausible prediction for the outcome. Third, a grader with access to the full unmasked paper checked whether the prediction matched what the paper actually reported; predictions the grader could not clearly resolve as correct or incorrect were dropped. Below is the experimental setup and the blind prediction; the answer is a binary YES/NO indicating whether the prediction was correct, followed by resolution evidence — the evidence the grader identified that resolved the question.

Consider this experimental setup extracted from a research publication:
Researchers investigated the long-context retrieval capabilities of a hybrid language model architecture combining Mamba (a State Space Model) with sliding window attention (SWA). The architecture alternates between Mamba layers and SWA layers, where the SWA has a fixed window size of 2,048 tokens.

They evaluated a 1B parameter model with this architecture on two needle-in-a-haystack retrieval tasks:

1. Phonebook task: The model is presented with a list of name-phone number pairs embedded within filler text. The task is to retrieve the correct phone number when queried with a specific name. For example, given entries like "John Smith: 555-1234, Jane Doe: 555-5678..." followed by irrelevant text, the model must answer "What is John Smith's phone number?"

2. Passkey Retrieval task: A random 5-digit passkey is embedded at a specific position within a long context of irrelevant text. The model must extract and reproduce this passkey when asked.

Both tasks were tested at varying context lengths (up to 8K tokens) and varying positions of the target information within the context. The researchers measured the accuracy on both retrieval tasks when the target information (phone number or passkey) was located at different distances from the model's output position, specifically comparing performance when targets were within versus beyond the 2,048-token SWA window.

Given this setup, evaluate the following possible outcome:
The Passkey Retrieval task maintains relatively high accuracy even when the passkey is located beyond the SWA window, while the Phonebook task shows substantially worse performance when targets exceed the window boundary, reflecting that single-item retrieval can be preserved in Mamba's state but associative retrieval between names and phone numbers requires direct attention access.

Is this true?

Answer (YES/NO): NO